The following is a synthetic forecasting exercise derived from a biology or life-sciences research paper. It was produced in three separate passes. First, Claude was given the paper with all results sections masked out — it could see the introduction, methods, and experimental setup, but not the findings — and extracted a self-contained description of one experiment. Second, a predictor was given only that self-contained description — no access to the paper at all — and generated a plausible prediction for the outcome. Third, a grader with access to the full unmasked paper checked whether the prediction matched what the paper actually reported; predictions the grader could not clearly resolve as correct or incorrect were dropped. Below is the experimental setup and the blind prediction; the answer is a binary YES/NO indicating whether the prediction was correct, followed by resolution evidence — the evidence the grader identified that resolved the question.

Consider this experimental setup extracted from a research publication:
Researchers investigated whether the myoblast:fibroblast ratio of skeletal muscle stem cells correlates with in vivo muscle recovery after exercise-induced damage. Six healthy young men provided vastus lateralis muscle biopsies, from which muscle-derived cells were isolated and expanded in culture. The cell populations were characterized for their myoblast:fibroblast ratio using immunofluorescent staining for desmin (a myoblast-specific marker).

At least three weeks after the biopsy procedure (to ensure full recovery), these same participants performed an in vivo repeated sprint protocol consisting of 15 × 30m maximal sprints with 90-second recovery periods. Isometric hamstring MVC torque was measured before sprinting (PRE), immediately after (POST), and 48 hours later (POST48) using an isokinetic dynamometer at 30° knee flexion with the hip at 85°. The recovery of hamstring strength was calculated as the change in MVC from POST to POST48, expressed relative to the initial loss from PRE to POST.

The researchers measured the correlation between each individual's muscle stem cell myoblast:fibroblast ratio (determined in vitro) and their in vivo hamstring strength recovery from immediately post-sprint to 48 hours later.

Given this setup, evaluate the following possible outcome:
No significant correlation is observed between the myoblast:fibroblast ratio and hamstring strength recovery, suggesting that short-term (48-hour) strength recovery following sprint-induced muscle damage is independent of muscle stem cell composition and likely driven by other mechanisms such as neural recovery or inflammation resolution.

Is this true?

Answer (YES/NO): NO